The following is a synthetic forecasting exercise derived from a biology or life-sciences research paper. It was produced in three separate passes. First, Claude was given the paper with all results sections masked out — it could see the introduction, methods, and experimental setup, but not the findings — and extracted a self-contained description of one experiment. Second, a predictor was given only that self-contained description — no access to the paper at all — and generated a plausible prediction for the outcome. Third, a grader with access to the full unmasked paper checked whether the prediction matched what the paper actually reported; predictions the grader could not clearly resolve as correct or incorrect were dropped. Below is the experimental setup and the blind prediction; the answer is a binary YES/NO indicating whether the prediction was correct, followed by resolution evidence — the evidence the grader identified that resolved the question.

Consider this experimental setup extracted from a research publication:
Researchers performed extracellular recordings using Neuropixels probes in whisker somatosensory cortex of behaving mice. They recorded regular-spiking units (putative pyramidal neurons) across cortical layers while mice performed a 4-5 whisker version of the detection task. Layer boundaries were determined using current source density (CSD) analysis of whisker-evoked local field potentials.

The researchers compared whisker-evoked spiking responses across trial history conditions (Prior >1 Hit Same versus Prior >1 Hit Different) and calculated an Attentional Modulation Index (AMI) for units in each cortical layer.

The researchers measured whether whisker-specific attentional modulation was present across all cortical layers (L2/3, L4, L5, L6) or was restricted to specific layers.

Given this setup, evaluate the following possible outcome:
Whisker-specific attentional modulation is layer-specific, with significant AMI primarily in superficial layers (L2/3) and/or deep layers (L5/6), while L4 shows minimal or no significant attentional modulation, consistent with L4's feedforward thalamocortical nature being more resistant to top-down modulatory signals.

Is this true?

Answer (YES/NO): YES